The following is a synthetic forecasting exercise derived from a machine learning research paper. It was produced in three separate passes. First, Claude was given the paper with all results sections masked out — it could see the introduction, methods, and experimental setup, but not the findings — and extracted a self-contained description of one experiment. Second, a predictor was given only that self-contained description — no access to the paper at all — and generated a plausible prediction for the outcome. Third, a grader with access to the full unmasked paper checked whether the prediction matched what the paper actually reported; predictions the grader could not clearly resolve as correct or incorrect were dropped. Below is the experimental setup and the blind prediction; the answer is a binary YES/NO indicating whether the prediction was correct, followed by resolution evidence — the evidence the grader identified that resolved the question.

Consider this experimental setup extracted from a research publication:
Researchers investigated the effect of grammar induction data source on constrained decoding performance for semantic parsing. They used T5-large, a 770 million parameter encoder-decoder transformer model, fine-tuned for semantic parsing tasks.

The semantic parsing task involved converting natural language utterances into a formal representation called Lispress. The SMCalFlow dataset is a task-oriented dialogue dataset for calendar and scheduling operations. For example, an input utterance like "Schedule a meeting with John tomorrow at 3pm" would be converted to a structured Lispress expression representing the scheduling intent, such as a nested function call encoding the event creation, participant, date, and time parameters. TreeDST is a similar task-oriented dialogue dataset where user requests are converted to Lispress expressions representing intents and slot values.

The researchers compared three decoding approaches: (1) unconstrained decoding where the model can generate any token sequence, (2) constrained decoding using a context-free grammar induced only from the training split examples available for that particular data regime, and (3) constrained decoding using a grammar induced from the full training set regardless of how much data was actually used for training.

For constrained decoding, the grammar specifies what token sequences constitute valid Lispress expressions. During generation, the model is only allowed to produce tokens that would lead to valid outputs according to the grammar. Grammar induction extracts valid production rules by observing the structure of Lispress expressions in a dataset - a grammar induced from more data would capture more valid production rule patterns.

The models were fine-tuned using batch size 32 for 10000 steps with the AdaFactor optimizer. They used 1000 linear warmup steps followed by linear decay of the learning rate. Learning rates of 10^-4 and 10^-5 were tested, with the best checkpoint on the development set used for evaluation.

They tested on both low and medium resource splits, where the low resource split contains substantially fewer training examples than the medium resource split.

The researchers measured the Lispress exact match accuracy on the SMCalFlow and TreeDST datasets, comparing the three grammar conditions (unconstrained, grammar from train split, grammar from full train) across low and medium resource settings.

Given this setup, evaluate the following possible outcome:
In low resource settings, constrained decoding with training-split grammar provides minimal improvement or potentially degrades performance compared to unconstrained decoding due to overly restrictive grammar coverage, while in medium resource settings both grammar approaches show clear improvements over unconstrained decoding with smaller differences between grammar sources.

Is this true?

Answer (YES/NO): NO